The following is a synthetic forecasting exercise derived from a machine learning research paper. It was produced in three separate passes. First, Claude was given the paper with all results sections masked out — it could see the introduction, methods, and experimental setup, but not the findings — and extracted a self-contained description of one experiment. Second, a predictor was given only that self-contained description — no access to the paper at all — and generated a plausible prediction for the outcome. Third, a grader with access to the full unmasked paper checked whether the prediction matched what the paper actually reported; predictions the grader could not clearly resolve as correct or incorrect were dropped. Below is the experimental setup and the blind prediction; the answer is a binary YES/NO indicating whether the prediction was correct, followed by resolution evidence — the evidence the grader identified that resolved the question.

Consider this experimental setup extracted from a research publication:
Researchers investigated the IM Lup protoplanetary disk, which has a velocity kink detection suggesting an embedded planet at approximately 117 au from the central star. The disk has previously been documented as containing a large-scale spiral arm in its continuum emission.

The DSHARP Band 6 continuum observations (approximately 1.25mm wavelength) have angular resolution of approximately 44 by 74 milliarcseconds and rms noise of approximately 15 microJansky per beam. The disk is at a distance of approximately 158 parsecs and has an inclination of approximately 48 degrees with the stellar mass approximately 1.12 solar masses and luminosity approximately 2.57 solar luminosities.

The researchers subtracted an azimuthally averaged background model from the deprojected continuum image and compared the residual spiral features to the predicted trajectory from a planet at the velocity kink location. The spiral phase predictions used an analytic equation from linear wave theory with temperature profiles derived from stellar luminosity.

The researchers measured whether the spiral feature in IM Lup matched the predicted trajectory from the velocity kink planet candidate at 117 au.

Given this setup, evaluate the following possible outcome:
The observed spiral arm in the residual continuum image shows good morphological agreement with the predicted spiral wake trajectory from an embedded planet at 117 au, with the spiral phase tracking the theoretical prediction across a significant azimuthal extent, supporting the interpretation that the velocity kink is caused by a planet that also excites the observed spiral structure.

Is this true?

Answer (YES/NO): NO